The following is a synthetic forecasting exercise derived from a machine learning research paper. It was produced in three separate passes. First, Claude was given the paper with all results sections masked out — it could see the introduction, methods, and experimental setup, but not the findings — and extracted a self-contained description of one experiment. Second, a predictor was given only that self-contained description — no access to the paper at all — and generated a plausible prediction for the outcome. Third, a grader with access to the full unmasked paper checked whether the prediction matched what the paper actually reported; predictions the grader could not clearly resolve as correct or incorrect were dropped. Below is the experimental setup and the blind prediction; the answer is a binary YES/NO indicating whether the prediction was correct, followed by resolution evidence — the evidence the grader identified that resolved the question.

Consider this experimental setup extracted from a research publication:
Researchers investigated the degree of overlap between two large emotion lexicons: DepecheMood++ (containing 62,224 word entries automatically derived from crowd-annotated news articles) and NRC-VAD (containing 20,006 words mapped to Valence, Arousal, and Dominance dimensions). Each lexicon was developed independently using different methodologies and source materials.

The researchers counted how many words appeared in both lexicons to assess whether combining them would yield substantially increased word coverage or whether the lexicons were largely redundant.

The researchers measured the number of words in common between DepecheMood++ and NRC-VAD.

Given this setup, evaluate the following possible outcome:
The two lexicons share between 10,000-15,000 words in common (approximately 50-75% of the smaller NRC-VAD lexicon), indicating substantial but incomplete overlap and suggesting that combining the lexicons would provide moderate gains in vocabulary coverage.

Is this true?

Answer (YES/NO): NO